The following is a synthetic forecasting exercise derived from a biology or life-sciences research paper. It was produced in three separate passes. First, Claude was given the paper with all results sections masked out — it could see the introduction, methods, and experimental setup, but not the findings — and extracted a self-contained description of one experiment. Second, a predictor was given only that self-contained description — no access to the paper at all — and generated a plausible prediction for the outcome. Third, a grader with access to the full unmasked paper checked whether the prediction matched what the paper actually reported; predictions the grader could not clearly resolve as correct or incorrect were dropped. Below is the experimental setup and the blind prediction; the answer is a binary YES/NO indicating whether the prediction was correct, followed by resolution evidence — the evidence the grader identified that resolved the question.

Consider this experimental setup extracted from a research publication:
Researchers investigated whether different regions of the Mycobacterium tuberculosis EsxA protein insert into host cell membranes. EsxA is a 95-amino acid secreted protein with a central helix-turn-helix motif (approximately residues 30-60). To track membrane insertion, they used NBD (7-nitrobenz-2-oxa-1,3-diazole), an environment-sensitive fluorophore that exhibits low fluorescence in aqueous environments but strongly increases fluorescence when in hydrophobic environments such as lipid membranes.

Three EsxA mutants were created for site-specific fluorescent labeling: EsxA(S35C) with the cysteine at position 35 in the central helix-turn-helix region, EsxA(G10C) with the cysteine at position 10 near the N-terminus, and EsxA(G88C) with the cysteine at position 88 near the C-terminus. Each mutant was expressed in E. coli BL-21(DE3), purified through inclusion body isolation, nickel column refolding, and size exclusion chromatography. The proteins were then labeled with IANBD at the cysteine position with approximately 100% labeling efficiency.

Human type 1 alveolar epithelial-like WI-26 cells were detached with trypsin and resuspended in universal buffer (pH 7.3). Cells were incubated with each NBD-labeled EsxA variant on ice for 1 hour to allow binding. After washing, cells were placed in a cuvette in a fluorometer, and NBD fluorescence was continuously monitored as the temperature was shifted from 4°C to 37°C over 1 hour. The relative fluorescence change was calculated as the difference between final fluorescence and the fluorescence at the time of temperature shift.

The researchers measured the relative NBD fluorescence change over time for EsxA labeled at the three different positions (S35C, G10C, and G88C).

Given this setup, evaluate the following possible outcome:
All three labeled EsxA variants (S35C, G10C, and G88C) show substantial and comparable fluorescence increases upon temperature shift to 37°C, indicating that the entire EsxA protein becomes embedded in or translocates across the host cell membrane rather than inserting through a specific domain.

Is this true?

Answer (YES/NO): NO